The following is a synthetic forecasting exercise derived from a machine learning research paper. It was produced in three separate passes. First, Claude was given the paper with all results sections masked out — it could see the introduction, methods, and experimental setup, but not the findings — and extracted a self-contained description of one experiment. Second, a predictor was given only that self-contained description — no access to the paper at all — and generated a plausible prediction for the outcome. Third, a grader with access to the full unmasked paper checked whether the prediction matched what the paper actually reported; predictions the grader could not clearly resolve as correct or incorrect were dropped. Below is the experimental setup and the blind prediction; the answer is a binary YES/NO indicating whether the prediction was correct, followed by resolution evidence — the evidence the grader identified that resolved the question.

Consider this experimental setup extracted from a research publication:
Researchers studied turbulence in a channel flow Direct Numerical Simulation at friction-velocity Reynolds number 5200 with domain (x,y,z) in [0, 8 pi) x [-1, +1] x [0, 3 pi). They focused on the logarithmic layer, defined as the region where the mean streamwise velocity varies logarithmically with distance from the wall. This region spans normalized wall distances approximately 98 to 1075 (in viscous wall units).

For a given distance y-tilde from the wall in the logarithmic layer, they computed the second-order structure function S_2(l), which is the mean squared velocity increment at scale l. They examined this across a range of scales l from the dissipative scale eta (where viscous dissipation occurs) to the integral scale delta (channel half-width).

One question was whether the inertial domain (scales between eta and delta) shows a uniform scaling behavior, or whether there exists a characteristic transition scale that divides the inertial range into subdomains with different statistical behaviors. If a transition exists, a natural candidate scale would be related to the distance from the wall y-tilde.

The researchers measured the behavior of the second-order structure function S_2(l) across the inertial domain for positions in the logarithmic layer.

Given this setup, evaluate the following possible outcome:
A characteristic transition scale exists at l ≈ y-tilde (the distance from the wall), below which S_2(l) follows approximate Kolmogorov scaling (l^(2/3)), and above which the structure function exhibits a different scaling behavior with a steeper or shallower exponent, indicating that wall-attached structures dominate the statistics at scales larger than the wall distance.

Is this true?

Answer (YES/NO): NO